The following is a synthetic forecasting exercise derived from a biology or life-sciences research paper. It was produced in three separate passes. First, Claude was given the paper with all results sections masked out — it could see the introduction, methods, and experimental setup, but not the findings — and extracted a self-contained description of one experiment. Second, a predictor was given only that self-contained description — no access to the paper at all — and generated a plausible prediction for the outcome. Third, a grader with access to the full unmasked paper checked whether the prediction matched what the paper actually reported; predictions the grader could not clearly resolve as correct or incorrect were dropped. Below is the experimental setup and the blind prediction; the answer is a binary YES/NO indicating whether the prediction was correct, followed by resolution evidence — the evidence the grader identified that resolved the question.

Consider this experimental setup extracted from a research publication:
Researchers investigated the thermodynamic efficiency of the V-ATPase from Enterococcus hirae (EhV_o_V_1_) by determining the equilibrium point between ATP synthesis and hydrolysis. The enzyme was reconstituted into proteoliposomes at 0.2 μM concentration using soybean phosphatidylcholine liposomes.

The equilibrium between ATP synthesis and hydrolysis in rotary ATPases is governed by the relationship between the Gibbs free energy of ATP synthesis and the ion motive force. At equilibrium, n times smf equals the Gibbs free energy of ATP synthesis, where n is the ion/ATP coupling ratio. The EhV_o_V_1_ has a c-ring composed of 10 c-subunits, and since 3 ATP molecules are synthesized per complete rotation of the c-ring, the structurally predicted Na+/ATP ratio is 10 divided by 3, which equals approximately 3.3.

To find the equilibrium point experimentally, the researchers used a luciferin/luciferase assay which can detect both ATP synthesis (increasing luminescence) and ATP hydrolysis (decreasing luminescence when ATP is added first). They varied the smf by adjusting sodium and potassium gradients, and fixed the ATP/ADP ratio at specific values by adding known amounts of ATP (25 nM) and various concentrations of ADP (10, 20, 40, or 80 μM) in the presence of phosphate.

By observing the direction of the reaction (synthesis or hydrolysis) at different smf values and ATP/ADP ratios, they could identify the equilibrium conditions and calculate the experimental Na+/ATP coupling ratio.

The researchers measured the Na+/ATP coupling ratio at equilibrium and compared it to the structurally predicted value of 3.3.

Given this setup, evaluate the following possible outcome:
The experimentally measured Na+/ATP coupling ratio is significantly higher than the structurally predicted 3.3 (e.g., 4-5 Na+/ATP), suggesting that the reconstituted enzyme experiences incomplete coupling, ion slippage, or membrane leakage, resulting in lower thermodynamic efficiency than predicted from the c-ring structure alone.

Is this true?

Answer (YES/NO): NO